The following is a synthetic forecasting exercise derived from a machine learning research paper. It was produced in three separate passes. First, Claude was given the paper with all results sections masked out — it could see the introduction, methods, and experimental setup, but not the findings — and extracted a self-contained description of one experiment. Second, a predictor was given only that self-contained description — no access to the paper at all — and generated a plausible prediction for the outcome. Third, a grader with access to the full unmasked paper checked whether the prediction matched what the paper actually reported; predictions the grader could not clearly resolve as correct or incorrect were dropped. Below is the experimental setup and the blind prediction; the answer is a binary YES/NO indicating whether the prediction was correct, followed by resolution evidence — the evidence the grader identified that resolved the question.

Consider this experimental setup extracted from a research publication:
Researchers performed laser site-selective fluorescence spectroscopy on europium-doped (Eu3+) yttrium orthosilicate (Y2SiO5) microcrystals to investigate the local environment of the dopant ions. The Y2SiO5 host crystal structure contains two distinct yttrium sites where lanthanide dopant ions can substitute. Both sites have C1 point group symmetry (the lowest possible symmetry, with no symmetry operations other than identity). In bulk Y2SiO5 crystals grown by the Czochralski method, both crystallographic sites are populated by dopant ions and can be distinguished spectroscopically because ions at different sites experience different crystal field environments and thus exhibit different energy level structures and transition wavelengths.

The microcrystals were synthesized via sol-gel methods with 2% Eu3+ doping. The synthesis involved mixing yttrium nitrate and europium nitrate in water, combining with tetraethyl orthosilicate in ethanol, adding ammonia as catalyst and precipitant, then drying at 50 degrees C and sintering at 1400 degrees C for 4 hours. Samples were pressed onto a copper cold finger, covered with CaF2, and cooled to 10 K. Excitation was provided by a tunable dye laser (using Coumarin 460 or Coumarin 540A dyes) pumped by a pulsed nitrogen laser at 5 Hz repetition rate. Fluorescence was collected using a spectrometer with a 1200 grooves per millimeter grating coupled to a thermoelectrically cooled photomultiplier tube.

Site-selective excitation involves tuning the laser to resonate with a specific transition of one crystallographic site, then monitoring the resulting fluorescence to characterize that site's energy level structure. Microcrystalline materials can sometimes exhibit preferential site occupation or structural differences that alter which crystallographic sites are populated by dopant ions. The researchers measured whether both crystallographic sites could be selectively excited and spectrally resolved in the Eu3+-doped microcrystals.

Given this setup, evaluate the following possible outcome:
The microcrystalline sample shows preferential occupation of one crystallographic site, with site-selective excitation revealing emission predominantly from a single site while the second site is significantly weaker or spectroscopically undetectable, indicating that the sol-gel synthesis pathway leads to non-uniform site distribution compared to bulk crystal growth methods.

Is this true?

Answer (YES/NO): NO